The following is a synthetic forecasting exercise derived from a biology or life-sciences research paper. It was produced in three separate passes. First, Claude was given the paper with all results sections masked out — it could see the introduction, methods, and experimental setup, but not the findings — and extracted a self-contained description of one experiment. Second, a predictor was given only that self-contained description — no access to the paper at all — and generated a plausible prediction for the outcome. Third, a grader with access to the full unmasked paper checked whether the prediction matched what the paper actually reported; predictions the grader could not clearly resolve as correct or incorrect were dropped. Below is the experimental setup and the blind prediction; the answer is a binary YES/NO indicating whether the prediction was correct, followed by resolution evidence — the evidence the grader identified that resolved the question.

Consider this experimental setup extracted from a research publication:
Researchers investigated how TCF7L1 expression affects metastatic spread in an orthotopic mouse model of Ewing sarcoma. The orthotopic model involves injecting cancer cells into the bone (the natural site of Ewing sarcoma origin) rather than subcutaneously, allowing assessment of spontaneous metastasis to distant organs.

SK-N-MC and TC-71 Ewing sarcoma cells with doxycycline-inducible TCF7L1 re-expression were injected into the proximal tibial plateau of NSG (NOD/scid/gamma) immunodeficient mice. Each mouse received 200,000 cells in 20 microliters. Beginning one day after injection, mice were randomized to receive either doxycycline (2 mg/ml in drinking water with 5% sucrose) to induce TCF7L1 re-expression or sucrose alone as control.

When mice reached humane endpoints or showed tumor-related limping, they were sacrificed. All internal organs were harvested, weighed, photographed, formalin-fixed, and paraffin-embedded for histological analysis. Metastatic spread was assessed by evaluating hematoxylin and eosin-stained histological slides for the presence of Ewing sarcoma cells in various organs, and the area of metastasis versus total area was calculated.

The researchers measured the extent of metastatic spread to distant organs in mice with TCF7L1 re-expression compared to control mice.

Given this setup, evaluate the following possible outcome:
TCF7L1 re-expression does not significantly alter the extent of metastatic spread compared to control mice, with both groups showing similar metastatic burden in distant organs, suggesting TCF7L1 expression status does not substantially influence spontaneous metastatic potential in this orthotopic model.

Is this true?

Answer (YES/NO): NO